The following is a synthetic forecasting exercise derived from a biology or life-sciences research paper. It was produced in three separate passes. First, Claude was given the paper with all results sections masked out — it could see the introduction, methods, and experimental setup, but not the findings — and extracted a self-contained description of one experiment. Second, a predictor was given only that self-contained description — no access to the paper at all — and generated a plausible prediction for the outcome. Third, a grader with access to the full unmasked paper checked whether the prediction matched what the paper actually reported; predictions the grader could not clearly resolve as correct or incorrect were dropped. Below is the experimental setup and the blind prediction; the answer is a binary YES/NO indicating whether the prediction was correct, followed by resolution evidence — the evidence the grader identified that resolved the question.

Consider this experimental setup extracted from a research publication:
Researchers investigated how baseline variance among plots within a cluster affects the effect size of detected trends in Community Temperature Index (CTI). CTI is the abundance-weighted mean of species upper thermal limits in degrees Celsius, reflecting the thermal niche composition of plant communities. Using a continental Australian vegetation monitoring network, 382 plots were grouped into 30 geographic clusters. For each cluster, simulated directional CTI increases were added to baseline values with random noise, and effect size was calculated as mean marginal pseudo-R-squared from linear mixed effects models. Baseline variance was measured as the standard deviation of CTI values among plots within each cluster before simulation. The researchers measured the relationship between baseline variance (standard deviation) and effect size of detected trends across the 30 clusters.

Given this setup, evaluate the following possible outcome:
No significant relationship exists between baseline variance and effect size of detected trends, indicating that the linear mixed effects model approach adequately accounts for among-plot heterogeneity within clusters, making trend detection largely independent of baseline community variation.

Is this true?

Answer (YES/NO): NO